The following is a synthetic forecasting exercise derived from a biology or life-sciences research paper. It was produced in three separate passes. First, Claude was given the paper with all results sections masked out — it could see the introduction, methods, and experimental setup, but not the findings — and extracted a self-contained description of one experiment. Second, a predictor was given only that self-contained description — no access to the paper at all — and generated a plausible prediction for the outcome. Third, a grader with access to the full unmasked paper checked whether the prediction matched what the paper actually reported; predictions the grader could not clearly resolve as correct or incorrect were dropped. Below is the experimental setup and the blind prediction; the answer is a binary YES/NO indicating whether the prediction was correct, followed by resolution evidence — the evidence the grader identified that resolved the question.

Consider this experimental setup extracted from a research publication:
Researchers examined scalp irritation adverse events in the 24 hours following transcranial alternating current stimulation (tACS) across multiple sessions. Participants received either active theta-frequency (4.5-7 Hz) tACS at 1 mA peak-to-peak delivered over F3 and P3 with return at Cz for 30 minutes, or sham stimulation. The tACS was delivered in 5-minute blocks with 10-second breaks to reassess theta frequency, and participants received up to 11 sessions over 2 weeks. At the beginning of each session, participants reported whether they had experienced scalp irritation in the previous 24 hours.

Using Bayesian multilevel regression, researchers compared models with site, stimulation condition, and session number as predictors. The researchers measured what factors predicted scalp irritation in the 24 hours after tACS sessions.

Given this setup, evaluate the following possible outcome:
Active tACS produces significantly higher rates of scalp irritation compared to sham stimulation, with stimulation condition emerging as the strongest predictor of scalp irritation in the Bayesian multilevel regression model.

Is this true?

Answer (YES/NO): NO